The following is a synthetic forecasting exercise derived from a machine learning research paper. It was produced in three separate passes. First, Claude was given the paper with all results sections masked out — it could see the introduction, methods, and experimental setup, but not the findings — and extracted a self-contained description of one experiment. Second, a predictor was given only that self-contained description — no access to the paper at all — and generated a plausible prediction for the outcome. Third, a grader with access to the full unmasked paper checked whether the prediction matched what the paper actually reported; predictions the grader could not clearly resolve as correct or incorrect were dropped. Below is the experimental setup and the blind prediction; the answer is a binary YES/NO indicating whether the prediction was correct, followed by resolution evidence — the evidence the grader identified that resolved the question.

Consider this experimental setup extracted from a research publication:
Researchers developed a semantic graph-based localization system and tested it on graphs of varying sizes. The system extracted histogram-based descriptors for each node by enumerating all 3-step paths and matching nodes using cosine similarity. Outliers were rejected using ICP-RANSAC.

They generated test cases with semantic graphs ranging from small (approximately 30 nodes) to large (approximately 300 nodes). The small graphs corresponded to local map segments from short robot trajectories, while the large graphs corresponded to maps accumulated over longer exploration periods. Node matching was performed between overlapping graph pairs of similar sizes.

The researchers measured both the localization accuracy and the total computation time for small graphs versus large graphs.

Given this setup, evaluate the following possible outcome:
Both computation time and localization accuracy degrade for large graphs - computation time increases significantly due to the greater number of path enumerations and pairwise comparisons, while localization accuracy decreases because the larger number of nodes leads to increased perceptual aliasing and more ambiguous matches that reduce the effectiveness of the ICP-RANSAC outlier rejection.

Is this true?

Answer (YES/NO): NO